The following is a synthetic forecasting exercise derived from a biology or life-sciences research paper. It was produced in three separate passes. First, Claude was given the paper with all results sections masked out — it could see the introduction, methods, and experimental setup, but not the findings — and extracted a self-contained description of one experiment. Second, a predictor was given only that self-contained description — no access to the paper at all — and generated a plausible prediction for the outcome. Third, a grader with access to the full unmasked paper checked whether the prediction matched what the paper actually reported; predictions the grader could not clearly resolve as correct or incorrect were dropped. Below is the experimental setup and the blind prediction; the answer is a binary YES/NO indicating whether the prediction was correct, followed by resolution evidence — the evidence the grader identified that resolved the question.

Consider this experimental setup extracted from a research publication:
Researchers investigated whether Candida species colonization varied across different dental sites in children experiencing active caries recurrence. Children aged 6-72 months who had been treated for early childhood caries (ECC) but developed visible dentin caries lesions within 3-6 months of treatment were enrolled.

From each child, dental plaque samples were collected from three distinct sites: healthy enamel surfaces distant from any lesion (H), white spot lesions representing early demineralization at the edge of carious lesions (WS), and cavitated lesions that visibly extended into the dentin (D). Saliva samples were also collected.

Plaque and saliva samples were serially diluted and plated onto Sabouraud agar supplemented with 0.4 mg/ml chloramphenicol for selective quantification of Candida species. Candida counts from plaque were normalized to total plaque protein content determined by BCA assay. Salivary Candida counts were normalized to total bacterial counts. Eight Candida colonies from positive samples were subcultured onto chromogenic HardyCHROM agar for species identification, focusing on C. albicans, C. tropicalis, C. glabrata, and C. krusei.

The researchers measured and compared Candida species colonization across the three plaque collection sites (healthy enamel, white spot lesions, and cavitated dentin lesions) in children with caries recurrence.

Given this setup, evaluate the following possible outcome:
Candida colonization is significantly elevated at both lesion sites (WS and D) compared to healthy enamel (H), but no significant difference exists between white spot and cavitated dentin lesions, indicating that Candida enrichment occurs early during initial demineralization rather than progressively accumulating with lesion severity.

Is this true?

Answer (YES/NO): NO